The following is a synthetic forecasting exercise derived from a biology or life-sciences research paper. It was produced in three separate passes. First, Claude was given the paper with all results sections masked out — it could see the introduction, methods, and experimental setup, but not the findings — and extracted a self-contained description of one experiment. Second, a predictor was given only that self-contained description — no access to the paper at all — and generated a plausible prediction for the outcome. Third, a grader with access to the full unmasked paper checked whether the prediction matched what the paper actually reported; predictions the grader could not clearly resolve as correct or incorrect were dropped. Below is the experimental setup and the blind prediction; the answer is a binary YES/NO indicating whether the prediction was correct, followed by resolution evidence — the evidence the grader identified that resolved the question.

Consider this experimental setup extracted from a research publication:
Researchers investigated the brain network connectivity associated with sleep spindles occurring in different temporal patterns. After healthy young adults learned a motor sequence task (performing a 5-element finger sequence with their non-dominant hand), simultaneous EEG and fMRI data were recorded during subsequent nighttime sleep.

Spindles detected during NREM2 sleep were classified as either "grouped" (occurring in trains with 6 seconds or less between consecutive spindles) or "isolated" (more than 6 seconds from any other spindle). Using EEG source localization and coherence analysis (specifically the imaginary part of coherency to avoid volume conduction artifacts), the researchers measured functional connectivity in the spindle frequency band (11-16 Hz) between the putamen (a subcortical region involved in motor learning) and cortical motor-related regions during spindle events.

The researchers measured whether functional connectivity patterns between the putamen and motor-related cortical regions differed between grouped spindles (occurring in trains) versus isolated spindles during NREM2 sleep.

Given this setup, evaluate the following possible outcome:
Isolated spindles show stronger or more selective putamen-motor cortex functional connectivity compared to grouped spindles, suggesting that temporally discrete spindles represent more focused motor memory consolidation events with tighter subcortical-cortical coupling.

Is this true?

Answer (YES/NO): NO